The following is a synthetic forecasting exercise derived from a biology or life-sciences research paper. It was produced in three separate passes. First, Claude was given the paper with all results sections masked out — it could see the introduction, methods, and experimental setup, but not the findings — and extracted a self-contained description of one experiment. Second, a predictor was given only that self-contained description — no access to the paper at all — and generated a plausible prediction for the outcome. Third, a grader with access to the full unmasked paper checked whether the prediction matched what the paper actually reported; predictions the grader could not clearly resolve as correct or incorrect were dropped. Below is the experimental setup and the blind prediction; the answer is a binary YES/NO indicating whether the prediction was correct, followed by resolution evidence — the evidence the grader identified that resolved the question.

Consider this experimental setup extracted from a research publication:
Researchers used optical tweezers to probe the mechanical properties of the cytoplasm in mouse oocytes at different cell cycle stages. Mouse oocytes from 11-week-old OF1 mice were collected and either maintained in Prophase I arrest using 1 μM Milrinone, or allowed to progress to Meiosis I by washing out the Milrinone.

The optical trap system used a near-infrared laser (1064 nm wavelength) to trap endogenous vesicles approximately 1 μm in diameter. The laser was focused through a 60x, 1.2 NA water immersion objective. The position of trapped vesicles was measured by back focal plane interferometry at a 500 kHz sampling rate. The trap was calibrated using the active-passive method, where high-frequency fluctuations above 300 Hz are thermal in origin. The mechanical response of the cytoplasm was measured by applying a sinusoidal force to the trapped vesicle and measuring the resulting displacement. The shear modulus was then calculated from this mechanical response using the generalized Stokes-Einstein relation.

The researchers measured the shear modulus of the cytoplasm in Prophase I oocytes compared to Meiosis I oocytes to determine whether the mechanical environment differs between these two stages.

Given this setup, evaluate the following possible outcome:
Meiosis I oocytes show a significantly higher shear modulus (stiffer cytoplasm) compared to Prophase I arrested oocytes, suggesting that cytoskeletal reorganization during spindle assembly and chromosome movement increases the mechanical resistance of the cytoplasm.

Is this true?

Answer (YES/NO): NO